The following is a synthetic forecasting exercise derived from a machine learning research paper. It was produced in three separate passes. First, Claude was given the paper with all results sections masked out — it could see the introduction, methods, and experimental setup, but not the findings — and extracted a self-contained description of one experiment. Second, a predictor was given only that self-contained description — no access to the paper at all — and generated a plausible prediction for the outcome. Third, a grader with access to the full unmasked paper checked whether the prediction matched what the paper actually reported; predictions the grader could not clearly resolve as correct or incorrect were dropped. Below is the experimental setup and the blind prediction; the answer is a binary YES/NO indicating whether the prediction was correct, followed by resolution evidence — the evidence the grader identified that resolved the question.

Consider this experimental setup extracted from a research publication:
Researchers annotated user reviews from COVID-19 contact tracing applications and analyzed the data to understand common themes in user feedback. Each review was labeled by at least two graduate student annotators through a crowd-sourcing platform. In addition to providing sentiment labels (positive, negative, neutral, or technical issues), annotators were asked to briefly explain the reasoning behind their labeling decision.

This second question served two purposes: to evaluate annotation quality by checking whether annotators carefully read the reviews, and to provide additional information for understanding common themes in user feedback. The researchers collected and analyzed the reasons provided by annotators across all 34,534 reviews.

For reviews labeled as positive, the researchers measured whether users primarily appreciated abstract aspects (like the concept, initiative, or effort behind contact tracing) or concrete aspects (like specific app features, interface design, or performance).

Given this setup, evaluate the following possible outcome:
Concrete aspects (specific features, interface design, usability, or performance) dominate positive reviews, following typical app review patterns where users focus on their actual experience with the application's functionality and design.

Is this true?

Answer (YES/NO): YES